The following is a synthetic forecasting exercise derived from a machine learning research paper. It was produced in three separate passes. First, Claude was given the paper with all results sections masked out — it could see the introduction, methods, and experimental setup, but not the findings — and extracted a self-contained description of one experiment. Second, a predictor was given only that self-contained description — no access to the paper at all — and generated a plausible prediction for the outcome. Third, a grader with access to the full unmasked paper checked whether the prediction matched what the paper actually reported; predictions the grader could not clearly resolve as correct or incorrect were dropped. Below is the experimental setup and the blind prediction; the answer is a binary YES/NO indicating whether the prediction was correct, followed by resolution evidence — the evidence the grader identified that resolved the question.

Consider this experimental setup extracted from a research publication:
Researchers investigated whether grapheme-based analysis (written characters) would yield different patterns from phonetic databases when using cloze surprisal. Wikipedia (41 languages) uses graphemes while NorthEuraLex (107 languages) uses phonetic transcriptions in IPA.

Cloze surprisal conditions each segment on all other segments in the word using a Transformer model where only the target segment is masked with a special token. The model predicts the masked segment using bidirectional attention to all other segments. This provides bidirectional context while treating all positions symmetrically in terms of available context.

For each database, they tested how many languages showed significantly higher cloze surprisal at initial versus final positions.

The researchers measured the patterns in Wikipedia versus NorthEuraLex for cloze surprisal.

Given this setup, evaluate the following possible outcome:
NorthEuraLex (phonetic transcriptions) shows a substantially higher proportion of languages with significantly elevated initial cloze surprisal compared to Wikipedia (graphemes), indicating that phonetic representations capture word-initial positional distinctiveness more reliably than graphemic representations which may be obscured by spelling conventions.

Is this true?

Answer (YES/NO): NO